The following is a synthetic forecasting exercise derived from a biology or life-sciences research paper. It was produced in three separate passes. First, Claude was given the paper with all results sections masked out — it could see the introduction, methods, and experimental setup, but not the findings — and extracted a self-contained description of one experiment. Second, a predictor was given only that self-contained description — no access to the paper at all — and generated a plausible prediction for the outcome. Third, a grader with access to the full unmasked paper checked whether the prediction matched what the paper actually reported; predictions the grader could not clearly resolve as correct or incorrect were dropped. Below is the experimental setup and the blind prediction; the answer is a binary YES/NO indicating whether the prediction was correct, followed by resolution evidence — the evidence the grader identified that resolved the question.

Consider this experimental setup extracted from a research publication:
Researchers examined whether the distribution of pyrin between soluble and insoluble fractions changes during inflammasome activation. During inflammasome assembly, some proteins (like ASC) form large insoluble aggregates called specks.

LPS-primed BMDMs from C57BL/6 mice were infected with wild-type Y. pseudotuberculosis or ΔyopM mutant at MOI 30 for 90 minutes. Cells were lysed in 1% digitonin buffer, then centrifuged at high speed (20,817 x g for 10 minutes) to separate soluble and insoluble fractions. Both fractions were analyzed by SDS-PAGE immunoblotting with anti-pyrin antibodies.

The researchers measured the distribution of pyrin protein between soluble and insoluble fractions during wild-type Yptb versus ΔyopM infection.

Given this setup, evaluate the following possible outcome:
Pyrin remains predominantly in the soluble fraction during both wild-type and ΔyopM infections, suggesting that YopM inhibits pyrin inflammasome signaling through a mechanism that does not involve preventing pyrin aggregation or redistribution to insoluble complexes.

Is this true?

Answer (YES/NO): NO